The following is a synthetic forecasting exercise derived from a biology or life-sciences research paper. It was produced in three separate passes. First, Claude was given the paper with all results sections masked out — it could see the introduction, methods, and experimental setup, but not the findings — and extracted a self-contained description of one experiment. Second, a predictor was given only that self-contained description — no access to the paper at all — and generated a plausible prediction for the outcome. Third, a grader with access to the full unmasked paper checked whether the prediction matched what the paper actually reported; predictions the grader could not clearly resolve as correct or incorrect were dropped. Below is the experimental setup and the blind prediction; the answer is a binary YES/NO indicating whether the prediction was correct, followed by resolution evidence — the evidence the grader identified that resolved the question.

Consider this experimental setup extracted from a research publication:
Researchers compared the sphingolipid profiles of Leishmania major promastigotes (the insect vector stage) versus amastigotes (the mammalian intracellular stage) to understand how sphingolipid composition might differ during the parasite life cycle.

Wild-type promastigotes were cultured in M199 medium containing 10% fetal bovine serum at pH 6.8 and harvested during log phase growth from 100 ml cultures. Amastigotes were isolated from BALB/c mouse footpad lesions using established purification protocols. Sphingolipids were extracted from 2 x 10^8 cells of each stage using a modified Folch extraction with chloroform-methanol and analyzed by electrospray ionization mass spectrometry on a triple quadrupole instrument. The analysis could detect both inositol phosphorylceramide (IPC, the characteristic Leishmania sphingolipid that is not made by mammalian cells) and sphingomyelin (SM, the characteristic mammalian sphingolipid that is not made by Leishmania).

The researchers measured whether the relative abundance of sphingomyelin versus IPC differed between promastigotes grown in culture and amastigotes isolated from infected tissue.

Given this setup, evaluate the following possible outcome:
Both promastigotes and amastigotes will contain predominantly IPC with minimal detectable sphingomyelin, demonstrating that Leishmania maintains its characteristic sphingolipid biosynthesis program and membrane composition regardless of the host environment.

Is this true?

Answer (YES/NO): NO